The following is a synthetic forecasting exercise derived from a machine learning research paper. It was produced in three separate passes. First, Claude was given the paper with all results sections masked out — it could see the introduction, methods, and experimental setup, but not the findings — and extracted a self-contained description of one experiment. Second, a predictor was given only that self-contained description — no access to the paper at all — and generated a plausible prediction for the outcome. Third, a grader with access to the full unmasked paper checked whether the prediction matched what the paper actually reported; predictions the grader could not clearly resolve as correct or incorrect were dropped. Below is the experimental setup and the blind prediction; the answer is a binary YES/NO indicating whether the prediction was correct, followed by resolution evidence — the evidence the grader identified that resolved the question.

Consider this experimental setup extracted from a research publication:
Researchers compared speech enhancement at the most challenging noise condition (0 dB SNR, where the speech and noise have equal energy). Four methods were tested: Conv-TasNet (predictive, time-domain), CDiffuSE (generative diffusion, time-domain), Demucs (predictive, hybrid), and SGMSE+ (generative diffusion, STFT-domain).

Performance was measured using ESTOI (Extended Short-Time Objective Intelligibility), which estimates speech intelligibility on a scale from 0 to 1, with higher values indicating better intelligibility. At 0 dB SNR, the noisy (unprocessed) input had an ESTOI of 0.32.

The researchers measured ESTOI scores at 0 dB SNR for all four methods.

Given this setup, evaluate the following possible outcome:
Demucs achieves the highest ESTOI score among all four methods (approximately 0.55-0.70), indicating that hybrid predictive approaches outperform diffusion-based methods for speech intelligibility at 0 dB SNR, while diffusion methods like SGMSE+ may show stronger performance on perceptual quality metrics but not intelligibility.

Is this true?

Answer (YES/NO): NO